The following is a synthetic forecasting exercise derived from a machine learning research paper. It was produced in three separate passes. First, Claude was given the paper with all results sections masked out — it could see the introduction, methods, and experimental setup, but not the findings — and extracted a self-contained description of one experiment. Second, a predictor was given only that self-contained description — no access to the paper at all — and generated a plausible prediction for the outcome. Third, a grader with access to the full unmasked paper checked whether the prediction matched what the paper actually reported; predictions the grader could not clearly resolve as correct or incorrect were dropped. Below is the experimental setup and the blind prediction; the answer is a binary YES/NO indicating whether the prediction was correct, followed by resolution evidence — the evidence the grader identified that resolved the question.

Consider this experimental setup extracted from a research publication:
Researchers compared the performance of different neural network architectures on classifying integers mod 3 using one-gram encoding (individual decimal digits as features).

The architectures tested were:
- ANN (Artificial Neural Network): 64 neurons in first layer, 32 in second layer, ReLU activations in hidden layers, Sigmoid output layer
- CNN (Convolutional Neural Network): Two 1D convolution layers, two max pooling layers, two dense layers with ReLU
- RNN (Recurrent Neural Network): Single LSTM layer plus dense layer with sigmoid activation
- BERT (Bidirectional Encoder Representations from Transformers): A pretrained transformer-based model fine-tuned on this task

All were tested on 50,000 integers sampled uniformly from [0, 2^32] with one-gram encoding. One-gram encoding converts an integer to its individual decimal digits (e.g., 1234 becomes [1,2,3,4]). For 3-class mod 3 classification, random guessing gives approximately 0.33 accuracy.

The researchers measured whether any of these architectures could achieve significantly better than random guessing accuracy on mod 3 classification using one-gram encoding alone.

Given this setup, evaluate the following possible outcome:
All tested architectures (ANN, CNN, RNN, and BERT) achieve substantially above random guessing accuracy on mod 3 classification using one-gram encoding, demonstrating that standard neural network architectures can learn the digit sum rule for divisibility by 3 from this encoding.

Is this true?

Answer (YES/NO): NO